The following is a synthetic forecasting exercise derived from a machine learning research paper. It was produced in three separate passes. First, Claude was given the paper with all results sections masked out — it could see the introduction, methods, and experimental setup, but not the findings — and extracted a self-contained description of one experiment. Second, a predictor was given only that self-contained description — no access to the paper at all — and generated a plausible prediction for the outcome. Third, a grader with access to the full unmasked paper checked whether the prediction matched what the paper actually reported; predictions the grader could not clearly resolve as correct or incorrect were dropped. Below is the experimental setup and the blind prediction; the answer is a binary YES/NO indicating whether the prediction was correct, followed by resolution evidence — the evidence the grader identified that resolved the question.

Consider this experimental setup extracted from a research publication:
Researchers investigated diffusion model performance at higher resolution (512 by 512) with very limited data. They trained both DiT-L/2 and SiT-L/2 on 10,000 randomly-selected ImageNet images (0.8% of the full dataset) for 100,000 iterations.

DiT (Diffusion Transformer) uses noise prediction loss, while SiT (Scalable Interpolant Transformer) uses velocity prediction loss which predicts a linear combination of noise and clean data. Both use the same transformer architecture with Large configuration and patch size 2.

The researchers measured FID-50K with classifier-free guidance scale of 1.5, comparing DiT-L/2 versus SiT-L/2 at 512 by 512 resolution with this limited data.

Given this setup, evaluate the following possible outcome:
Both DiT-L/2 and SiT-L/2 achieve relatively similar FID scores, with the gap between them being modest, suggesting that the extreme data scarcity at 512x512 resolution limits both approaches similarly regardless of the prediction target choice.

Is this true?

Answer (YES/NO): NO